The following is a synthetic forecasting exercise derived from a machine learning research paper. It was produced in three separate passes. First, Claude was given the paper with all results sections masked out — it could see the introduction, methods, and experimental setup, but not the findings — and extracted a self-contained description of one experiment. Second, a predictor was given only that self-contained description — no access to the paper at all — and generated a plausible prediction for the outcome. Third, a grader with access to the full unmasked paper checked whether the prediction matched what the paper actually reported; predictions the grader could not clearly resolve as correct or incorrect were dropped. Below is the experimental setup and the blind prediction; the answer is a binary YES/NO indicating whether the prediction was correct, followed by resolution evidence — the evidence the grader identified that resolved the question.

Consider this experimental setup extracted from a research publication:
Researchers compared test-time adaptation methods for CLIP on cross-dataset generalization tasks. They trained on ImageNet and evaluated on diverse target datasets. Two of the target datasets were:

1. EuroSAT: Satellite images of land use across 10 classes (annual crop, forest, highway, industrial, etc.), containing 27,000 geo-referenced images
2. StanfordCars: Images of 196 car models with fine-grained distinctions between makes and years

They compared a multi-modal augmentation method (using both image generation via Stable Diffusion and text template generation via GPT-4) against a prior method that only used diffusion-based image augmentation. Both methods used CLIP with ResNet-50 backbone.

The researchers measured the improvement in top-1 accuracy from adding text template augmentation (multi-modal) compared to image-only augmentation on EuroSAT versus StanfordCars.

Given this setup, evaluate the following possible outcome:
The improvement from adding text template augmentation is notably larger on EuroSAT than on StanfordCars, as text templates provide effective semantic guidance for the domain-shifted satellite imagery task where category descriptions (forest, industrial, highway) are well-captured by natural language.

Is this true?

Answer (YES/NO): YES